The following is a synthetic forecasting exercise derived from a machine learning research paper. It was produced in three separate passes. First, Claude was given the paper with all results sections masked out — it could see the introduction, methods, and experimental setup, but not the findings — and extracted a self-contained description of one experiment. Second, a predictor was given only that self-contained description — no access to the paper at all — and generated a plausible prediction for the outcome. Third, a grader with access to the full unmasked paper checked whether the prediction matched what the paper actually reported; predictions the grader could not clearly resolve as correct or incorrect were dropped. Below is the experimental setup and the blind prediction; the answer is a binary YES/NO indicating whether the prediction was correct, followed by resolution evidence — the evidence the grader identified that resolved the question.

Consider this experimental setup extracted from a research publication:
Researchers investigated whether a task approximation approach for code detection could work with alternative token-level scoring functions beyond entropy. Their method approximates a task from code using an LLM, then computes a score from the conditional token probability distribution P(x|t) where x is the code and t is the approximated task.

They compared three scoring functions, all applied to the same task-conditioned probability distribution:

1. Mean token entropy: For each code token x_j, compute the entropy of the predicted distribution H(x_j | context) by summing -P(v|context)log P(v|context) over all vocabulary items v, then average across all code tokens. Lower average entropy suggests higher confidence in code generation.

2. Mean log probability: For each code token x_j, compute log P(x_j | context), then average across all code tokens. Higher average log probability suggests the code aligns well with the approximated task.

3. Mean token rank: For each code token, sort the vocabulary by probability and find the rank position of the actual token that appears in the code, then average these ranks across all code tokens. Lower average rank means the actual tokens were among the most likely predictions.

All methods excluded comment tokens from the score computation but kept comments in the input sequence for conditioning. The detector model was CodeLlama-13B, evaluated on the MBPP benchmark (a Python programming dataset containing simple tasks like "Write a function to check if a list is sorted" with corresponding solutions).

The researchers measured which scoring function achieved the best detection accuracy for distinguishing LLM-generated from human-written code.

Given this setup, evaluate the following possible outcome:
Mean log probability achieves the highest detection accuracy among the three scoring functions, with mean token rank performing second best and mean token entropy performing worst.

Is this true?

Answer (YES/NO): NO